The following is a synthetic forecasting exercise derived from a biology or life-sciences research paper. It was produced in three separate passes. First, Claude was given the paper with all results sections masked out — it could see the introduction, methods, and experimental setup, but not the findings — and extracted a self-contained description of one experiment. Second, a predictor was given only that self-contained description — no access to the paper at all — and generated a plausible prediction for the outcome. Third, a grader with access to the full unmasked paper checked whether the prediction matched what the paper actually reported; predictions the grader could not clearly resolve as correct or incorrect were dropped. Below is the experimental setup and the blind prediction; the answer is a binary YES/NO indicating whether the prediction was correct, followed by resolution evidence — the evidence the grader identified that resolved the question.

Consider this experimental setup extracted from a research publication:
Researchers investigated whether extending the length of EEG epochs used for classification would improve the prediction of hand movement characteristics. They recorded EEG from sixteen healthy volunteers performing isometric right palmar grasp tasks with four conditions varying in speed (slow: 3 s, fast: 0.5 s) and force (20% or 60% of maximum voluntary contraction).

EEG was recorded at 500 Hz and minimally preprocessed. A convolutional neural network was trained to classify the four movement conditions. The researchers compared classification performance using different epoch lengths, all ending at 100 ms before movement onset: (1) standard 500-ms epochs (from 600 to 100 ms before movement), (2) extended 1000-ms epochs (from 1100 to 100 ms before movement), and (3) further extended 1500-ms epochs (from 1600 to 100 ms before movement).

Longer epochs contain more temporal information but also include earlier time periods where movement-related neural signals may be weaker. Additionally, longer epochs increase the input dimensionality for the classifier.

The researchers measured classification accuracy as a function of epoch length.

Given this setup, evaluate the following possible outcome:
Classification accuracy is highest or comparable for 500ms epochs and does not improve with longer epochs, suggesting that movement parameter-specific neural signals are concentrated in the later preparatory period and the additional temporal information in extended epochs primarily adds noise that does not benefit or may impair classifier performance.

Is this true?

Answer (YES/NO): YES